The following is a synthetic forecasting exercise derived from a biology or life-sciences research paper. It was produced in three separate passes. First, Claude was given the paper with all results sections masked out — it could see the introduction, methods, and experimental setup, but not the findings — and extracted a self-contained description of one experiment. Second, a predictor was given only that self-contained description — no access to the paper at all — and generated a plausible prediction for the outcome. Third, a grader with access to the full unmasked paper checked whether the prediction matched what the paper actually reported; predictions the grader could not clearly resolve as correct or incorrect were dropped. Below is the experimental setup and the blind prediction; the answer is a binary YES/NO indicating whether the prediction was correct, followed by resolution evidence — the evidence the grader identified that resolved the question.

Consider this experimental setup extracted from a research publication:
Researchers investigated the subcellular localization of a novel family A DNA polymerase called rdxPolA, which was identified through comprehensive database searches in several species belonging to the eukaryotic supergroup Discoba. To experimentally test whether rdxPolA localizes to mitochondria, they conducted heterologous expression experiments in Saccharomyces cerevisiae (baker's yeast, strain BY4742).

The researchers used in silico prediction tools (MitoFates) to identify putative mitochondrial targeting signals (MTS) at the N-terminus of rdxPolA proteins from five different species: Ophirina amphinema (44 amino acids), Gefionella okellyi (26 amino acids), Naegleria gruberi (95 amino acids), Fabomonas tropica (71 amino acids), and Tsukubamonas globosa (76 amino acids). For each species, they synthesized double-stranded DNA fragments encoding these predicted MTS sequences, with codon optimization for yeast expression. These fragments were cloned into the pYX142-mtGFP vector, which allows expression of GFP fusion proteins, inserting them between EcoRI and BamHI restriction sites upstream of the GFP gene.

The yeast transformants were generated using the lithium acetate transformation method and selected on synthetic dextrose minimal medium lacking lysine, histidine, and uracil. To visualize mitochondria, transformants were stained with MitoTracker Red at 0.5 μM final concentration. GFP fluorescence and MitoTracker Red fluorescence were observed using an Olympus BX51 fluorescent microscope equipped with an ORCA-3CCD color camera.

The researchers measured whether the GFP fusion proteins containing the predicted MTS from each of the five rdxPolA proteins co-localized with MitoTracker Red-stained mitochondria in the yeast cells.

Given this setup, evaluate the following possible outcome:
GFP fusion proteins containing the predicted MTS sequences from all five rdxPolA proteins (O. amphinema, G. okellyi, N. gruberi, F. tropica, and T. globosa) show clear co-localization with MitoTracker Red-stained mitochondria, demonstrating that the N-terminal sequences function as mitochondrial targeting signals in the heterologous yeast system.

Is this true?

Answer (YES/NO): YES